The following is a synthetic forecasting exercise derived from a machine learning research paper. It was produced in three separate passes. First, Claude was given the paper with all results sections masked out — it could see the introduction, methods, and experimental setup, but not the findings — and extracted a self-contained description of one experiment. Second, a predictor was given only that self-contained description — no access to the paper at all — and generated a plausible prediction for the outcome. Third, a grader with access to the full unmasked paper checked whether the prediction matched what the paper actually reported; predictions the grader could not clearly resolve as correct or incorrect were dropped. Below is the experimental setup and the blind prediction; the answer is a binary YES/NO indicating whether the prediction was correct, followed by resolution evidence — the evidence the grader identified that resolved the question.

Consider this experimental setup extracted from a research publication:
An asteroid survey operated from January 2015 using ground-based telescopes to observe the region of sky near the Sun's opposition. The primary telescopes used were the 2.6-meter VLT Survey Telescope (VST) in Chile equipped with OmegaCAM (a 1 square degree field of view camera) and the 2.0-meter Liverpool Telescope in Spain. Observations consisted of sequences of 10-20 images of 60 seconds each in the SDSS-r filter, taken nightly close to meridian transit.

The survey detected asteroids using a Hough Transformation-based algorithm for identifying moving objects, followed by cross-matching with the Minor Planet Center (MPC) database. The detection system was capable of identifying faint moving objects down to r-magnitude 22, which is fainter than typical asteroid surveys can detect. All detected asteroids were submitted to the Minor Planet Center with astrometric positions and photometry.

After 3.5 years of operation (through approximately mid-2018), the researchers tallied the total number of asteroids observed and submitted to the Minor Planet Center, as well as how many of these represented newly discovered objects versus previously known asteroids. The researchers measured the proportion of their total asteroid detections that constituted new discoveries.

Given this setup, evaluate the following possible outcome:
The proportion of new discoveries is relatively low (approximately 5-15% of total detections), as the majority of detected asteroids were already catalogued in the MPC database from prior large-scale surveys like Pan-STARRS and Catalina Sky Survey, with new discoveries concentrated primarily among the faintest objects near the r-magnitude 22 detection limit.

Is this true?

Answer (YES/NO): NO